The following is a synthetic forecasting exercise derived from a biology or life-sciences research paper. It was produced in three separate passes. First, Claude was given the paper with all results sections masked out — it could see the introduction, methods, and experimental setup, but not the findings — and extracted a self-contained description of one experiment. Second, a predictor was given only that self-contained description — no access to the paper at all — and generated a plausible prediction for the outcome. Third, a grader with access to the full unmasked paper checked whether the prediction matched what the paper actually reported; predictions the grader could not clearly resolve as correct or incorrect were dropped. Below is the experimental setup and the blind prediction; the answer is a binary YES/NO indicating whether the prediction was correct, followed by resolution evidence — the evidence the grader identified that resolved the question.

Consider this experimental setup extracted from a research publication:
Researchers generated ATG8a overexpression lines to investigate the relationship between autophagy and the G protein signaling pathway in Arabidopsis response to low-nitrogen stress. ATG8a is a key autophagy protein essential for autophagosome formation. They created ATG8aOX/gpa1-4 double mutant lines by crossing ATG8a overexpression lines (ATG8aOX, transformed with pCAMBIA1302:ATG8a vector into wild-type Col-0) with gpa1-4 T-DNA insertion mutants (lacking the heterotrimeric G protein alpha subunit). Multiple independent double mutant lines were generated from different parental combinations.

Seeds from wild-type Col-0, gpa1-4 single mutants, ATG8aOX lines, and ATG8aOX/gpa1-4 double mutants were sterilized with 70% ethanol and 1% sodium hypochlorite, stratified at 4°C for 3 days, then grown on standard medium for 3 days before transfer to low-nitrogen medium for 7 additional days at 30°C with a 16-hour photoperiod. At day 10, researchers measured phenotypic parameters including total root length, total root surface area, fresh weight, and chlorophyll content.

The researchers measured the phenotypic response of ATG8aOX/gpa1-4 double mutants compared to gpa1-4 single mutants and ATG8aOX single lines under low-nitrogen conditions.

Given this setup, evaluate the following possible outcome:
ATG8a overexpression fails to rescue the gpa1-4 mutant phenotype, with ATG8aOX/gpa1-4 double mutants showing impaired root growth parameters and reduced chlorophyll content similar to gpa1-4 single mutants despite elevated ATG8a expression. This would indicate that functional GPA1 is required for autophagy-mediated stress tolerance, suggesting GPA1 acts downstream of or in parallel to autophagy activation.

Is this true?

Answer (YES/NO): NO